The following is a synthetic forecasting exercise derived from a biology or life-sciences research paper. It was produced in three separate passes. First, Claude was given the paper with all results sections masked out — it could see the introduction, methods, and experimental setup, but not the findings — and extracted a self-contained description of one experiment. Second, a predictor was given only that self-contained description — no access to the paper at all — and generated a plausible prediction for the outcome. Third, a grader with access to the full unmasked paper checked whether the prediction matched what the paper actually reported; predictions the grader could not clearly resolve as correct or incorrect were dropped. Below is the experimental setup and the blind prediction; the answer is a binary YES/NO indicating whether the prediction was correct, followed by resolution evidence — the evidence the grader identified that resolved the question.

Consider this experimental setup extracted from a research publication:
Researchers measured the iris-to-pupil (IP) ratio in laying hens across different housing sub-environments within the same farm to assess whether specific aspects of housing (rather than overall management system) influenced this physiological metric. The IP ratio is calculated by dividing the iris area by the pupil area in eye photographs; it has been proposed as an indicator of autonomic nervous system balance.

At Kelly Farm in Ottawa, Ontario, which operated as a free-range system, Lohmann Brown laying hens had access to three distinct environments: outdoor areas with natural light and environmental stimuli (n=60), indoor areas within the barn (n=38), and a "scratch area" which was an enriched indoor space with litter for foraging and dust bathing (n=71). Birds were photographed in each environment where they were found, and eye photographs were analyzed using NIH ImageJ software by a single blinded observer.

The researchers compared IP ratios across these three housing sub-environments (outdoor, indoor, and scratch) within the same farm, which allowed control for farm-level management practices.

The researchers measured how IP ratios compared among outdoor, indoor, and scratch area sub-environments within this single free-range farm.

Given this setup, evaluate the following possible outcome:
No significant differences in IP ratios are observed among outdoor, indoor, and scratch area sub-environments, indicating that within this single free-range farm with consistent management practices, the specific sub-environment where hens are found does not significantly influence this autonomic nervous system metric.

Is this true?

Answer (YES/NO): NO